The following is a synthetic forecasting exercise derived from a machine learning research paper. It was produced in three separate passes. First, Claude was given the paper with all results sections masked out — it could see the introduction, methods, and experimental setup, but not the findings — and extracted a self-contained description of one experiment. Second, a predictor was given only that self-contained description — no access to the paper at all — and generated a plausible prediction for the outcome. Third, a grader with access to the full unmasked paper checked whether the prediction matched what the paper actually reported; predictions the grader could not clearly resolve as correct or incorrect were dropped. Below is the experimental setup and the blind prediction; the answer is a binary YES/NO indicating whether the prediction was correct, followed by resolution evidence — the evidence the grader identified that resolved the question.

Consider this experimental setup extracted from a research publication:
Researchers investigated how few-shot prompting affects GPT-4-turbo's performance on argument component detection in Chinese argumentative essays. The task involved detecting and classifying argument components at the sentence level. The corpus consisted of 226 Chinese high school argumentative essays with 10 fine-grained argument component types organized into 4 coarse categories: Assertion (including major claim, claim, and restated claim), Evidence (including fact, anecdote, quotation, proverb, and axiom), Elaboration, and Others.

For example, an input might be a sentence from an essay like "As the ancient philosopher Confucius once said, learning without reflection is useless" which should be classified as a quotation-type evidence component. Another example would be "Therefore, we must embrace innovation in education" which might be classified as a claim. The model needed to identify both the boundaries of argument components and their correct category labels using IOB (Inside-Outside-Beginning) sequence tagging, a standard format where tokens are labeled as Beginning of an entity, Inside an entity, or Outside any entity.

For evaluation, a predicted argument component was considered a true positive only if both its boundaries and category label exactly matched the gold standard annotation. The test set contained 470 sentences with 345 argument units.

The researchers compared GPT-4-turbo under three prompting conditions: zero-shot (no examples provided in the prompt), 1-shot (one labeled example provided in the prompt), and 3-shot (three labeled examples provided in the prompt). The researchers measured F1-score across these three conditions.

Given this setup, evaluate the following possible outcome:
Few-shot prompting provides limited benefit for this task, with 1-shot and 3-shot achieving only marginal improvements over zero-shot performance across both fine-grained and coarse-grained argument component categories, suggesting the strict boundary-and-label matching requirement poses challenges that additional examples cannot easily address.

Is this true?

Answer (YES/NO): NO